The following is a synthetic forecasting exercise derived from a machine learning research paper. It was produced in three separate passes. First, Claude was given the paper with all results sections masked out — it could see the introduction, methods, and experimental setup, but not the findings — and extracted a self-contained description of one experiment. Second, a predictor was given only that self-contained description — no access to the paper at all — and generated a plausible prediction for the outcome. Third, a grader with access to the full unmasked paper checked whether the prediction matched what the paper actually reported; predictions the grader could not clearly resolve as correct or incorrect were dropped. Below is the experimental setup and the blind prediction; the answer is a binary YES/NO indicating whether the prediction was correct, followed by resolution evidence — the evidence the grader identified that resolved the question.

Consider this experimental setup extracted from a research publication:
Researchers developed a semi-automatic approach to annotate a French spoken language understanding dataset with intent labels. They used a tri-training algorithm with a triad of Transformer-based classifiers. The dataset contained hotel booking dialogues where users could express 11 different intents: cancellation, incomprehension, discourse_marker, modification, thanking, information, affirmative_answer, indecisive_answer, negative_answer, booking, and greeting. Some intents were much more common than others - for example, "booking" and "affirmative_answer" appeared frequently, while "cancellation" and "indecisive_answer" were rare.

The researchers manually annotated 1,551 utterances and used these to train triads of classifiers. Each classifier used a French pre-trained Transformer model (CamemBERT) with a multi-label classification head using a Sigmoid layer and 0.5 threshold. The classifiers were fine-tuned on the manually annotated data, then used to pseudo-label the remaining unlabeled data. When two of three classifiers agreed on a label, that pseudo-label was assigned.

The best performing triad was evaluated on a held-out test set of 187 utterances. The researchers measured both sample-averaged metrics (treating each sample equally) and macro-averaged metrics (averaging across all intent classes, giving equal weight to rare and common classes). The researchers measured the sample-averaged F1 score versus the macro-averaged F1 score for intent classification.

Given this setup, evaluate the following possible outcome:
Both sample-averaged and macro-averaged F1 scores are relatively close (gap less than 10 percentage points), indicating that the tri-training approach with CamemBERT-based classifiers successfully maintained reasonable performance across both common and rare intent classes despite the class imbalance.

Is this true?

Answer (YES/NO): NO